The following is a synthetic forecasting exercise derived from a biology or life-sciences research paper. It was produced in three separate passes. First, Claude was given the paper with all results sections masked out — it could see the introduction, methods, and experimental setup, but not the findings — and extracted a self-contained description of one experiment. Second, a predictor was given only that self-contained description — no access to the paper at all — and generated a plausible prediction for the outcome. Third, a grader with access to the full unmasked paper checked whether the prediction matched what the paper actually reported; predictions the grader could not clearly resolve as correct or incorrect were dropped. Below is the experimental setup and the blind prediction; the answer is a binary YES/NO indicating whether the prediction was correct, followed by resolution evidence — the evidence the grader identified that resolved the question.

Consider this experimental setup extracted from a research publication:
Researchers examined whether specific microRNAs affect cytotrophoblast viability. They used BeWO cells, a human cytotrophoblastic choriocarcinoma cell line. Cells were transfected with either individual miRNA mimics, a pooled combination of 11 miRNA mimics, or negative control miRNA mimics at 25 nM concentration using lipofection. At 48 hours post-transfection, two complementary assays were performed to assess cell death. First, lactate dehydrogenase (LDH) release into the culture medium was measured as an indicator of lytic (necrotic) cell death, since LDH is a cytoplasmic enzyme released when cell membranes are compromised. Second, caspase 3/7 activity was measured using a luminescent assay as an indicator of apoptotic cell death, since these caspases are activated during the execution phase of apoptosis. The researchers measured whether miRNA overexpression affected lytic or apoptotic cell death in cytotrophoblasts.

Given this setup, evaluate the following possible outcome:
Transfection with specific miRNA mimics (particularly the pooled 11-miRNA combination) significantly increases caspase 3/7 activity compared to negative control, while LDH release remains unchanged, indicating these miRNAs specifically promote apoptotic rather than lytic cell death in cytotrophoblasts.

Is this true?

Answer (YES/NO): NO